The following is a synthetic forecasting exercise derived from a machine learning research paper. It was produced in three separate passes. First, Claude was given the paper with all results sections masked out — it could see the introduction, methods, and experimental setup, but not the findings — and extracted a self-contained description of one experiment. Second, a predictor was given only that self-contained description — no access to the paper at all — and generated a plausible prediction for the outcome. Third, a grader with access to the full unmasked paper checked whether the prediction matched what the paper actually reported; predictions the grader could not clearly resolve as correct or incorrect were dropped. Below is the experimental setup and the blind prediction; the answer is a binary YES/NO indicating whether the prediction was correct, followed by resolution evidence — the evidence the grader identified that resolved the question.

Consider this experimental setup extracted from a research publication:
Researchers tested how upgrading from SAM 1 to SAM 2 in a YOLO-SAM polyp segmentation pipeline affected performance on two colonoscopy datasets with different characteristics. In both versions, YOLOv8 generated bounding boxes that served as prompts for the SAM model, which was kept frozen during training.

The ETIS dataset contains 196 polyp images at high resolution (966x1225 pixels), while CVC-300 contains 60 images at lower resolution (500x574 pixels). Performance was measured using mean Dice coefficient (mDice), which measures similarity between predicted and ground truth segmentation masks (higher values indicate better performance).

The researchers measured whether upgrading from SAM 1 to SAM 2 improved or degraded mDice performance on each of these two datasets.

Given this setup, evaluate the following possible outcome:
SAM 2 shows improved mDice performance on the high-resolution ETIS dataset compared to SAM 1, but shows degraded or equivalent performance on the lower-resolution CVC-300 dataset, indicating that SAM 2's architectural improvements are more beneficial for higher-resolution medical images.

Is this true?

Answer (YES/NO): YES